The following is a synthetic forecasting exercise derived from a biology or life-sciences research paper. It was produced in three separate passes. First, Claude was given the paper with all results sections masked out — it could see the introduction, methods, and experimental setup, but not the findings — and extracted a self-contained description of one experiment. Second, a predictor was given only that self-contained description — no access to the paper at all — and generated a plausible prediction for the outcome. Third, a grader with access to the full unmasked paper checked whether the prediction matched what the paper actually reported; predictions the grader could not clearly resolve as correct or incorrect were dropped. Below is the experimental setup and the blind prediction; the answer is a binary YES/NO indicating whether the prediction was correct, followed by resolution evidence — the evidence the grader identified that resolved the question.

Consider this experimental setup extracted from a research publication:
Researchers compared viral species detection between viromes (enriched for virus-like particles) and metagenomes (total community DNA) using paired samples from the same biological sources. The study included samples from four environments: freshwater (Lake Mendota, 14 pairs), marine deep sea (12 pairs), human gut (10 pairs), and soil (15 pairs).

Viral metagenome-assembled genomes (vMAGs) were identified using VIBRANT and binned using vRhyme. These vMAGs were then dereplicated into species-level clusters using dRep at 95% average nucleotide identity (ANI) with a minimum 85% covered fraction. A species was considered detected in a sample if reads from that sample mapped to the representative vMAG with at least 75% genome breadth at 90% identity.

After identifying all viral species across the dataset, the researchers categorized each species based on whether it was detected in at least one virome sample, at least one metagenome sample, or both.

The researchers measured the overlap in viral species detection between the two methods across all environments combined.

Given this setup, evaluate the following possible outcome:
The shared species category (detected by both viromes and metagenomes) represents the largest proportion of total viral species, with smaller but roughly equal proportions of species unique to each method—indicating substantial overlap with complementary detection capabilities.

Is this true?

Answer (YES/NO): NO